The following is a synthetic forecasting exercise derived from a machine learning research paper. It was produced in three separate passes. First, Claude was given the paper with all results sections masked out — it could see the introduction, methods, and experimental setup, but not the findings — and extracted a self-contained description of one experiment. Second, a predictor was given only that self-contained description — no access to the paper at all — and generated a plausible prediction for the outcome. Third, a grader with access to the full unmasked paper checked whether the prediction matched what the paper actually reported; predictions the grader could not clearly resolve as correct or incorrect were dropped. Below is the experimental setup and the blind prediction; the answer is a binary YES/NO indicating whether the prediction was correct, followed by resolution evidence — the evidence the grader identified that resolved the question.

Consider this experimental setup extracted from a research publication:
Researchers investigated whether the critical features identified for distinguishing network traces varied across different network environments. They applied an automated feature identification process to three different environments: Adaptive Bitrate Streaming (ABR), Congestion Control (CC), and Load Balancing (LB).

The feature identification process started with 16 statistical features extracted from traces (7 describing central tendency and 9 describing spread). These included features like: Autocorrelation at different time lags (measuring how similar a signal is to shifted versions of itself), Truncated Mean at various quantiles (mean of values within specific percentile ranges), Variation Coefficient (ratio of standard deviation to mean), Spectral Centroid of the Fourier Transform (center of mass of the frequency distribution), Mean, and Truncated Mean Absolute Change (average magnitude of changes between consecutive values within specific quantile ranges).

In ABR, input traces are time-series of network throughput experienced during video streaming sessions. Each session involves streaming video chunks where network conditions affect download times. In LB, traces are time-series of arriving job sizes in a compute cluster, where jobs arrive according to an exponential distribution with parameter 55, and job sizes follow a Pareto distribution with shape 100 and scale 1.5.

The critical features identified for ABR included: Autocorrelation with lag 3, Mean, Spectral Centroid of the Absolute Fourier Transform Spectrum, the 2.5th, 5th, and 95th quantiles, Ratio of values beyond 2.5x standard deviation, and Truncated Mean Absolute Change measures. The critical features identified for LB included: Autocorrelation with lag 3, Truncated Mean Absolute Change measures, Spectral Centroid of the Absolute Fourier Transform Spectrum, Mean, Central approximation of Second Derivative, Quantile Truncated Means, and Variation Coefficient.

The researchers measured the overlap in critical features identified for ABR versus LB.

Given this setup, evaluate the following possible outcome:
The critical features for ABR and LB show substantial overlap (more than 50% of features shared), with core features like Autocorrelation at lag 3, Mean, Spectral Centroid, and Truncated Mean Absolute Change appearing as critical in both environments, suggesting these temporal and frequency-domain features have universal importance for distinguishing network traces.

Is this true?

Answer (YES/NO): NO